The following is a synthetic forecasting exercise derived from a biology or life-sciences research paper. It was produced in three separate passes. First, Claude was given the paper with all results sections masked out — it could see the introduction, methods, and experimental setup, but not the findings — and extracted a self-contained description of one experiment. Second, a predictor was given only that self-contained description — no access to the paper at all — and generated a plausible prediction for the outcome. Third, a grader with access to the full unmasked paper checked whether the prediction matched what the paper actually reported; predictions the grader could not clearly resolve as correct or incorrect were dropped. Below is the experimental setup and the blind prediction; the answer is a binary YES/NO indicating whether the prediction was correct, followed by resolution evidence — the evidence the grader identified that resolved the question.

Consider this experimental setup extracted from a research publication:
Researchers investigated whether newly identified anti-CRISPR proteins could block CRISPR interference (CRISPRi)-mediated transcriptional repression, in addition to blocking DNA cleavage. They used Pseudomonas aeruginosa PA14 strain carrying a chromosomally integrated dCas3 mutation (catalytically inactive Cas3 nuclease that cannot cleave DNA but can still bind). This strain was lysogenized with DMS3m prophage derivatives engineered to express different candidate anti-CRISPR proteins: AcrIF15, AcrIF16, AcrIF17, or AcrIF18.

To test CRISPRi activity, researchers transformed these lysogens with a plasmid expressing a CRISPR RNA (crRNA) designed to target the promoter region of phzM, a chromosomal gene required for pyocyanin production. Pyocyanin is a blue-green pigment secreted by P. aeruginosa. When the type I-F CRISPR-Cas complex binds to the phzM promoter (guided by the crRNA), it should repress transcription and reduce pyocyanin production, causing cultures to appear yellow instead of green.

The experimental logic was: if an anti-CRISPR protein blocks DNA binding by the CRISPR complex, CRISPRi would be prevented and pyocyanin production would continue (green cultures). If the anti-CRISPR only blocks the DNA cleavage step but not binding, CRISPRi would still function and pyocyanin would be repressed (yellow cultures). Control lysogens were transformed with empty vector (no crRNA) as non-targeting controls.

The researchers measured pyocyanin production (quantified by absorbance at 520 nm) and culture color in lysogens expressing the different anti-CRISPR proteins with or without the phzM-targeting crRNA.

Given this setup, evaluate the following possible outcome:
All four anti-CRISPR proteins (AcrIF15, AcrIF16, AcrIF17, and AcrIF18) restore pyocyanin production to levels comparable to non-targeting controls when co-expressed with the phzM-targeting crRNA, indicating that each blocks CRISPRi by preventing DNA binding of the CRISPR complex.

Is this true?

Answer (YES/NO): NO